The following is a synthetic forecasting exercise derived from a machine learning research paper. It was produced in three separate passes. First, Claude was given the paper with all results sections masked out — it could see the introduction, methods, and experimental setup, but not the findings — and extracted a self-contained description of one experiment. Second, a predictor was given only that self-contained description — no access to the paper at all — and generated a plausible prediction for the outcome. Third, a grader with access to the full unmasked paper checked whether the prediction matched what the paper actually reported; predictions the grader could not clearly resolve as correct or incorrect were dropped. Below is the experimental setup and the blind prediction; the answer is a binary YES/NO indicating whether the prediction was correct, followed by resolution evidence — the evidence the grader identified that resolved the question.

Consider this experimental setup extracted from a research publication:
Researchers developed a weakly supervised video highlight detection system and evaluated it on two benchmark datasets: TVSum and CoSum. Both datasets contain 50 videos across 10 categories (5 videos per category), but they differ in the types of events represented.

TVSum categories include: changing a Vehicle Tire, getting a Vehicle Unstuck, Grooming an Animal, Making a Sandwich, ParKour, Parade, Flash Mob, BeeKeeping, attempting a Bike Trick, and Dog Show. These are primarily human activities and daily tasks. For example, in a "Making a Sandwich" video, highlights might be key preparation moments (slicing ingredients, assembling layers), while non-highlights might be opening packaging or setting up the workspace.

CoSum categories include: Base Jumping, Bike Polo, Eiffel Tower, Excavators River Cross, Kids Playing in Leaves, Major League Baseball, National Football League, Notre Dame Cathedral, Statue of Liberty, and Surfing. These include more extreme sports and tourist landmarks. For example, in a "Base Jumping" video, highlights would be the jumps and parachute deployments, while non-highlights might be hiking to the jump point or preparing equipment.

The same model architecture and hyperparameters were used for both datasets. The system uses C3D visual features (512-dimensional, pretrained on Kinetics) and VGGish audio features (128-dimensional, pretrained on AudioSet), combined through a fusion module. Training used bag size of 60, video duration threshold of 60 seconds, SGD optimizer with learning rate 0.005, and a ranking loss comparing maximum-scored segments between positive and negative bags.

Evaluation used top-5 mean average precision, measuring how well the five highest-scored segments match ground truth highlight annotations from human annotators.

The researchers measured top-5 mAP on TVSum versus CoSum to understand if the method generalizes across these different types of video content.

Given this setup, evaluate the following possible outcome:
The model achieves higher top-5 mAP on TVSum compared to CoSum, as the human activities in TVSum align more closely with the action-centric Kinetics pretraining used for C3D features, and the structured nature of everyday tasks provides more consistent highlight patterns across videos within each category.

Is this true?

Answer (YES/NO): NO